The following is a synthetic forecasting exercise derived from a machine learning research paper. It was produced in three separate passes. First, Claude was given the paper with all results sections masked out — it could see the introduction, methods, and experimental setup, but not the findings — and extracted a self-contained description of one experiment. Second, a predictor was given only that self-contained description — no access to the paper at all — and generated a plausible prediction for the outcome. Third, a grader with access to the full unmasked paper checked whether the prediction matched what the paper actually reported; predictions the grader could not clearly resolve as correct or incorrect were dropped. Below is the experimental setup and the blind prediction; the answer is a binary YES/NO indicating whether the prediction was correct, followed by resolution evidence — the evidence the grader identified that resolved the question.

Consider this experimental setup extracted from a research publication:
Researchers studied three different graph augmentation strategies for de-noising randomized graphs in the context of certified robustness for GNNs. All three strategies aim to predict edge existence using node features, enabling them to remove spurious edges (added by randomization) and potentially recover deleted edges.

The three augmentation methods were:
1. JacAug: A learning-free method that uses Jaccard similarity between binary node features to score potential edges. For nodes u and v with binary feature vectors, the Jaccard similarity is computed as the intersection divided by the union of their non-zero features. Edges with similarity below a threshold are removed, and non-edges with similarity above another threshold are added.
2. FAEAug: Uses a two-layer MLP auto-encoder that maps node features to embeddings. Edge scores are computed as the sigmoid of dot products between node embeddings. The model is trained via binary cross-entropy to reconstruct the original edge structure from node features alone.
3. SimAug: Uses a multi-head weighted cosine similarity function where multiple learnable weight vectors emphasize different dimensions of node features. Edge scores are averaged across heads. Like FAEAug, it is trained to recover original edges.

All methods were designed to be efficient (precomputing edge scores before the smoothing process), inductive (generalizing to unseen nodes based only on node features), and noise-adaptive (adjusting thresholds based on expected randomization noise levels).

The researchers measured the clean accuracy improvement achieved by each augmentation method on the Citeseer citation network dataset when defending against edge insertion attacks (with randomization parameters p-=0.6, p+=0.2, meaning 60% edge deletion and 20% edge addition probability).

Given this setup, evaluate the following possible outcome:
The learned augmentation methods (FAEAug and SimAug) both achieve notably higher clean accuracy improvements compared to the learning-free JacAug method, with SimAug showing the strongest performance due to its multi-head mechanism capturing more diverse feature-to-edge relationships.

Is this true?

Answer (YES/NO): NO